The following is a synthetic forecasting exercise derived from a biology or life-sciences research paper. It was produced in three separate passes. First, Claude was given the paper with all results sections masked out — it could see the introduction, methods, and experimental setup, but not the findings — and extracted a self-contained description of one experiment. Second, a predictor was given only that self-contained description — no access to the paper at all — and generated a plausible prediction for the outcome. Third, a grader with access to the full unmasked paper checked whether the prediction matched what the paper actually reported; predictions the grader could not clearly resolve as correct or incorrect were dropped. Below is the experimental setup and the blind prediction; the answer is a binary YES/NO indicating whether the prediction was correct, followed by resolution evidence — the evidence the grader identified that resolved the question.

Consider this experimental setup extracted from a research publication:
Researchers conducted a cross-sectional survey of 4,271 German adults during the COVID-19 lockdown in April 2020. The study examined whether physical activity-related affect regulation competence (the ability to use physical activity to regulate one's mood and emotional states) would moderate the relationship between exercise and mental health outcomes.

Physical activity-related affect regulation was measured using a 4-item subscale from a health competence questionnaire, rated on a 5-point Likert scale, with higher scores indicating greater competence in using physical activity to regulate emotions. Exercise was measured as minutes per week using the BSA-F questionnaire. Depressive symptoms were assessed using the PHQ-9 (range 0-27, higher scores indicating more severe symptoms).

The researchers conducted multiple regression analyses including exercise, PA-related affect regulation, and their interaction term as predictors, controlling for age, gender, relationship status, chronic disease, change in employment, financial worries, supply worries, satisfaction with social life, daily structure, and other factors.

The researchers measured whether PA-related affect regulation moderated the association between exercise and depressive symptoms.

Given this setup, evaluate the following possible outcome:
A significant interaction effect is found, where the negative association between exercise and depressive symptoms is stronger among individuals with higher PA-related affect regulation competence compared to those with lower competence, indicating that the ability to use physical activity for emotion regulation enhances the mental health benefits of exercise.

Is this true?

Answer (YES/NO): NO